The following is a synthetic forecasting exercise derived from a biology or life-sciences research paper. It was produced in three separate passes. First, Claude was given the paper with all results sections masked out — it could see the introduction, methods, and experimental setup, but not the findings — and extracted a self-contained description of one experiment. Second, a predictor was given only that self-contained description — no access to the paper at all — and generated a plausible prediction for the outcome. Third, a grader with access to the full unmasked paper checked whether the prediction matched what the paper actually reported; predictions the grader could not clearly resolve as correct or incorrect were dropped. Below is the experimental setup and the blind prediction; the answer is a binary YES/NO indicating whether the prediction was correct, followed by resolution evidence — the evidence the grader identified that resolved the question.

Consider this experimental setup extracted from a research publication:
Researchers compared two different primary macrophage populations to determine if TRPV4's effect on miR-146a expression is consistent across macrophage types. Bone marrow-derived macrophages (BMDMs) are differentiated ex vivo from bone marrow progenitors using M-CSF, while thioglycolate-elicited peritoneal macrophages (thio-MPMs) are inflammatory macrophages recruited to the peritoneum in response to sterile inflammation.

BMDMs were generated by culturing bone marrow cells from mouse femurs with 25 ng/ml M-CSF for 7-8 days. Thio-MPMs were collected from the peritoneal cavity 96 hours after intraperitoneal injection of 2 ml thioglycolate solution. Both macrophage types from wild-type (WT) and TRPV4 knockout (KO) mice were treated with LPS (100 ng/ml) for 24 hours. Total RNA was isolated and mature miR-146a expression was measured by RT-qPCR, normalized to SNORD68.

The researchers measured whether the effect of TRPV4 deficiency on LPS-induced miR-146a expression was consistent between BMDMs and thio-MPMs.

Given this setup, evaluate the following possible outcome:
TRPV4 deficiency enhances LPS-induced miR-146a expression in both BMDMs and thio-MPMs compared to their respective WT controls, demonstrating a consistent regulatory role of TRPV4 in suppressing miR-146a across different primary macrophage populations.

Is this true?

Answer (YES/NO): YES